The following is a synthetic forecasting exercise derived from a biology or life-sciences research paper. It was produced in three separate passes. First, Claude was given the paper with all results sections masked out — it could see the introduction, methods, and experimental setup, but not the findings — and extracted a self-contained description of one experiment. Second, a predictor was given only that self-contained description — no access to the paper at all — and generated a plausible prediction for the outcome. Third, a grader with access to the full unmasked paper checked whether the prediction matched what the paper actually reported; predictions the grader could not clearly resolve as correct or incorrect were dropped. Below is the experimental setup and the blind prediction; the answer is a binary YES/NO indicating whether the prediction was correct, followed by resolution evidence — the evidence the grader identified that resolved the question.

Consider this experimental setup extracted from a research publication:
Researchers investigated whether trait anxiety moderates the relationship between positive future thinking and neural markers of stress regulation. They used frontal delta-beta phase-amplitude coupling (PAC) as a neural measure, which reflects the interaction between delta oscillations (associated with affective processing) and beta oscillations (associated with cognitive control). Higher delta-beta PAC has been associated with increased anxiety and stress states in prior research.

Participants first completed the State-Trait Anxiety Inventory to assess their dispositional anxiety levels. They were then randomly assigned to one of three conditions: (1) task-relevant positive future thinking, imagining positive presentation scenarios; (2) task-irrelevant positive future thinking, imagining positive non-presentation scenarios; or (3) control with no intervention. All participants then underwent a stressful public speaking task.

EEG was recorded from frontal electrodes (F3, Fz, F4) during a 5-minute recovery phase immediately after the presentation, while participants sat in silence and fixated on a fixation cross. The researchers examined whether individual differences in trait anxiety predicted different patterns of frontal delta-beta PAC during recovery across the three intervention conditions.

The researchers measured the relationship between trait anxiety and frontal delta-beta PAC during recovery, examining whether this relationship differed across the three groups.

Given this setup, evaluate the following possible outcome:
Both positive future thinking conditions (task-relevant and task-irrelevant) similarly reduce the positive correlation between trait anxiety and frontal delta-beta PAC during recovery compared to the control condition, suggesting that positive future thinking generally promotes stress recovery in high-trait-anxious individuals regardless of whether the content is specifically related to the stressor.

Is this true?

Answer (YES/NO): NO